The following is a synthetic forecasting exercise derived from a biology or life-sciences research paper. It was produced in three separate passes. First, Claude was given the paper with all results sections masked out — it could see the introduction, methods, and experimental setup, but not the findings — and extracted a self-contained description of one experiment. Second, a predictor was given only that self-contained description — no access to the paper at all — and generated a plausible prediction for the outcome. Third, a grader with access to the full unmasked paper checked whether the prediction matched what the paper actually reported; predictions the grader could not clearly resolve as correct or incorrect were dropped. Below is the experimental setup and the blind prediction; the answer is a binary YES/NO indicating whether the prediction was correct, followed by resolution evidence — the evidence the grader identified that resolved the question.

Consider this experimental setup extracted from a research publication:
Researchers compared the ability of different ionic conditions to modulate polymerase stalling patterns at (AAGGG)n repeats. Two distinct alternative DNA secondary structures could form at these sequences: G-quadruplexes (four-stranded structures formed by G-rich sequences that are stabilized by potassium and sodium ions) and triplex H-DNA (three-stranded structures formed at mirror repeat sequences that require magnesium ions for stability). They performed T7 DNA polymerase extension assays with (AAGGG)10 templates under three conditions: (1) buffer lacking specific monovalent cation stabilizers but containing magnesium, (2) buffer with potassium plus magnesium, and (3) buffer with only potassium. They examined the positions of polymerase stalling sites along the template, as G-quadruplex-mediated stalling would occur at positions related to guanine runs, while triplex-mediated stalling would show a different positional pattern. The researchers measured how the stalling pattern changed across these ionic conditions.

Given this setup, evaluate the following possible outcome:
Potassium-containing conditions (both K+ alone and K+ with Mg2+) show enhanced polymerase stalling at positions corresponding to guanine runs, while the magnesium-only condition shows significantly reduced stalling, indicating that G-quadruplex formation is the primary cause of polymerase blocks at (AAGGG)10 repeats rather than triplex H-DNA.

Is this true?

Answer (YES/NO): NO